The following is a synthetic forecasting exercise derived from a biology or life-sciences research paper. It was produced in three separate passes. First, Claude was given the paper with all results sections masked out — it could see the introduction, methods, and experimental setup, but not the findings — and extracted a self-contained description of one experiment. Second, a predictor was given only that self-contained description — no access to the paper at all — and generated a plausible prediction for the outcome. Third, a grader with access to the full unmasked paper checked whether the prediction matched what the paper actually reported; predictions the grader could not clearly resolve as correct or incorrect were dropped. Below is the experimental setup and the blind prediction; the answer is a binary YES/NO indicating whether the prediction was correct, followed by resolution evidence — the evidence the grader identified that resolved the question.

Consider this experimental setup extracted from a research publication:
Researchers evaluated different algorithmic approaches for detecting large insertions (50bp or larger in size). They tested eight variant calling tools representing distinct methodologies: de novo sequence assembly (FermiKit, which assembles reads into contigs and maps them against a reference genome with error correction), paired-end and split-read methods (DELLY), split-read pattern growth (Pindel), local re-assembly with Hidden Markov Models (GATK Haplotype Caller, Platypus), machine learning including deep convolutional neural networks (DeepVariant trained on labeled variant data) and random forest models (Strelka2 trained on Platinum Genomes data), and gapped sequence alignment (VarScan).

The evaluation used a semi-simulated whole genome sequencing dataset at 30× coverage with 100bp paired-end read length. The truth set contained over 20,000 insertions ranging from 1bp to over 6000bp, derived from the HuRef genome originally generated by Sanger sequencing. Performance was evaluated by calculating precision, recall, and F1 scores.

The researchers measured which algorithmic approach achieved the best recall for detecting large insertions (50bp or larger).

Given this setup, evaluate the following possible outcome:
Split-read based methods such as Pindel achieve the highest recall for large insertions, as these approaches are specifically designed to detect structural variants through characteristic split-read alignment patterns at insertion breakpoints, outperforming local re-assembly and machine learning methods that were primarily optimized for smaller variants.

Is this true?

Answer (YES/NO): NO